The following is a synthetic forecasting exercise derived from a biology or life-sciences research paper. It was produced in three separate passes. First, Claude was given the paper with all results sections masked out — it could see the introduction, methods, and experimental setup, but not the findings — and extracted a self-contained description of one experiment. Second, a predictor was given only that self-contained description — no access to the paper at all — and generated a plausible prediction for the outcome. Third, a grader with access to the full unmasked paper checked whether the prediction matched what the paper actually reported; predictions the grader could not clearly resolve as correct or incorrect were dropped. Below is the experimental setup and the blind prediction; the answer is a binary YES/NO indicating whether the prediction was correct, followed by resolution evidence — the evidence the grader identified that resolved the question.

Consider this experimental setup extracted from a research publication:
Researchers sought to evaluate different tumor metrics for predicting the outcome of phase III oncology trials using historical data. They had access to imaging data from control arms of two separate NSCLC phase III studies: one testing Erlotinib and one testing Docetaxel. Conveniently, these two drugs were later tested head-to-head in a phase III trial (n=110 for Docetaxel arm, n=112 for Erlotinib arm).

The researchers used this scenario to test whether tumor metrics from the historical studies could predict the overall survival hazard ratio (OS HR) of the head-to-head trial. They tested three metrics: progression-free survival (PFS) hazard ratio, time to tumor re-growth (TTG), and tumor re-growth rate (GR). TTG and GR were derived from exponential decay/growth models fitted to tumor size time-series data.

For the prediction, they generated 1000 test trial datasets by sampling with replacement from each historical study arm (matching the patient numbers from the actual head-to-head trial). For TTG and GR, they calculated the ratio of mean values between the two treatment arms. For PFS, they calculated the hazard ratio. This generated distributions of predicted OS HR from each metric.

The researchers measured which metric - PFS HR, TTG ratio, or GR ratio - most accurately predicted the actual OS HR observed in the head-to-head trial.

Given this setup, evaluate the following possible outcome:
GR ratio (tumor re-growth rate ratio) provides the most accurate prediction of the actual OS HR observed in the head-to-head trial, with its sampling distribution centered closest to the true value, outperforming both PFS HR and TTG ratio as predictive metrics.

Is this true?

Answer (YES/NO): NO